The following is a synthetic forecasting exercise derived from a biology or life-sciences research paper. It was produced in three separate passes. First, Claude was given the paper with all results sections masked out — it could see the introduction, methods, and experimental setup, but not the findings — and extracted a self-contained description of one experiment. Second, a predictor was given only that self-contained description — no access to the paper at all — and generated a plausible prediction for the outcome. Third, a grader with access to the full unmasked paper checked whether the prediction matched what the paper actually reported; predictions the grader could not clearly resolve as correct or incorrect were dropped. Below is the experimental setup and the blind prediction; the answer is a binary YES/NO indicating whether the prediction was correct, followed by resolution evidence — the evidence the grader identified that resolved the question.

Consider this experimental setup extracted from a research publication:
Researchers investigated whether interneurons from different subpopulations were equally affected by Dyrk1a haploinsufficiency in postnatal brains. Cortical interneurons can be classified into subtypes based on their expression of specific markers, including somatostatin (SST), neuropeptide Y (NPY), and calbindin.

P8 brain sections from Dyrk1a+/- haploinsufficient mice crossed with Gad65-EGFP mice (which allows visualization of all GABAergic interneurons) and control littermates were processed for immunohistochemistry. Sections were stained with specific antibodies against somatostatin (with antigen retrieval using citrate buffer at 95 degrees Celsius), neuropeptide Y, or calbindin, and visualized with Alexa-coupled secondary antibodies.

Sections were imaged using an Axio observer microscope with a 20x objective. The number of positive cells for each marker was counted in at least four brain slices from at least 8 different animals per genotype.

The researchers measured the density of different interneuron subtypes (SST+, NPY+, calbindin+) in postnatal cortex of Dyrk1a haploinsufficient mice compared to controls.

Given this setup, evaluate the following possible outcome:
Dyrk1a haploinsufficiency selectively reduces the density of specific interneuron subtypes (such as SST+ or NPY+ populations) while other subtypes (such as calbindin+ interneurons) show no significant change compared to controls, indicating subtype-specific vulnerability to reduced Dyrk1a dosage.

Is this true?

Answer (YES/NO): NO